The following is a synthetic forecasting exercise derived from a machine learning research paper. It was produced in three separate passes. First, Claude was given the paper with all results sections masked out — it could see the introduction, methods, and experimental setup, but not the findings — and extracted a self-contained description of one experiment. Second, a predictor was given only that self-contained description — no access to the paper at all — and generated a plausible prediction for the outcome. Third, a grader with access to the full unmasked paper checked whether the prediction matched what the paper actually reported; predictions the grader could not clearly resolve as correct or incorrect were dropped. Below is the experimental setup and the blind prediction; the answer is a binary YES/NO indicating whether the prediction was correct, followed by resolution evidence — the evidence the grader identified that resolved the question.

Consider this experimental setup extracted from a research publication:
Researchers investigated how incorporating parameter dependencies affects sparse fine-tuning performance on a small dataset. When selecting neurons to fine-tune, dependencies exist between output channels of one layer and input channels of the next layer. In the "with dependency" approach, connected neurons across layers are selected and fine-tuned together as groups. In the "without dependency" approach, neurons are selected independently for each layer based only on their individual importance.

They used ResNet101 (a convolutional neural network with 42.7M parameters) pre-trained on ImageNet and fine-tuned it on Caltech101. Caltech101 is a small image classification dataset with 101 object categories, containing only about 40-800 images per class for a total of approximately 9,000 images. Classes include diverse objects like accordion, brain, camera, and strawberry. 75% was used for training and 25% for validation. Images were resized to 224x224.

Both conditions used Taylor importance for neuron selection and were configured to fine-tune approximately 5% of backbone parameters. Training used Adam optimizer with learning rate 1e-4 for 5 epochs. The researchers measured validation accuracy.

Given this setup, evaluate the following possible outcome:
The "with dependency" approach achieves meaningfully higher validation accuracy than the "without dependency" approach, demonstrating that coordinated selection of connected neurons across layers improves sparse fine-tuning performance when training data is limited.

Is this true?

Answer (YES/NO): NO